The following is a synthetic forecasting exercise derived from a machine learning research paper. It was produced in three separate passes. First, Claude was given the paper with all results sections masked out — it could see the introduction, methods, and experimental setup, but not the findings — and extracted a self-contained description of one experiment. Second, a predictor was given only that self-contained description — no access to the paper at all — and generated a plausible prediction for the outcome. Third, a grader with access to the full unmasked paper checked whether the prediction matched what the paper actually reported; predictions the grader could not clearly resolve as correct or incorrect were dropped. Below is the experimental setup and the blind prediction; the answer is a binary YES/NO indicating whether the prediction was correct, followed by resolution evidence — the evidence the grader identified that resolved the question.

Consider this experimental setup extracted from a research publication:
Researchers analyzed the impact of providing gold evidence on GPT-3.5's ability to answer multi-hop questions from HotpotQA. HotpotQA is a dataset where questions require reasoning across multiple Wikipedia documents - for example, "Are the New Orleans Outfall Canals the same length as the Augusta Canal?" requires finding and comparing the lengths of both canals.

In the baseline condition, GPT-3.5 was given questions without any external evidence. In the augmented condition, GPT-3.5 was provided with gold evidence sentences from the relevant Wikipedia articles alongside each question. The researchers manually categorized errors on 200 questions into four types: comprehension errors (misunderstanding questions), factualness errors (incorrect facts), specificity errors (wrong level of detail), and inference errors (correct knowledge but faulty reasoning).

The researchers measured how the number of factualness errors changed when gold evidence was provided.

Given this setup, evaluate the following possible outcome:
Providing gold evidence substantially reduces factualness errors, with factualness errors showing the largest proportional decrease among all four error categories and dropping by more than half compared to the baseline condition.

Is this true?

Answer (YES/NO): YES